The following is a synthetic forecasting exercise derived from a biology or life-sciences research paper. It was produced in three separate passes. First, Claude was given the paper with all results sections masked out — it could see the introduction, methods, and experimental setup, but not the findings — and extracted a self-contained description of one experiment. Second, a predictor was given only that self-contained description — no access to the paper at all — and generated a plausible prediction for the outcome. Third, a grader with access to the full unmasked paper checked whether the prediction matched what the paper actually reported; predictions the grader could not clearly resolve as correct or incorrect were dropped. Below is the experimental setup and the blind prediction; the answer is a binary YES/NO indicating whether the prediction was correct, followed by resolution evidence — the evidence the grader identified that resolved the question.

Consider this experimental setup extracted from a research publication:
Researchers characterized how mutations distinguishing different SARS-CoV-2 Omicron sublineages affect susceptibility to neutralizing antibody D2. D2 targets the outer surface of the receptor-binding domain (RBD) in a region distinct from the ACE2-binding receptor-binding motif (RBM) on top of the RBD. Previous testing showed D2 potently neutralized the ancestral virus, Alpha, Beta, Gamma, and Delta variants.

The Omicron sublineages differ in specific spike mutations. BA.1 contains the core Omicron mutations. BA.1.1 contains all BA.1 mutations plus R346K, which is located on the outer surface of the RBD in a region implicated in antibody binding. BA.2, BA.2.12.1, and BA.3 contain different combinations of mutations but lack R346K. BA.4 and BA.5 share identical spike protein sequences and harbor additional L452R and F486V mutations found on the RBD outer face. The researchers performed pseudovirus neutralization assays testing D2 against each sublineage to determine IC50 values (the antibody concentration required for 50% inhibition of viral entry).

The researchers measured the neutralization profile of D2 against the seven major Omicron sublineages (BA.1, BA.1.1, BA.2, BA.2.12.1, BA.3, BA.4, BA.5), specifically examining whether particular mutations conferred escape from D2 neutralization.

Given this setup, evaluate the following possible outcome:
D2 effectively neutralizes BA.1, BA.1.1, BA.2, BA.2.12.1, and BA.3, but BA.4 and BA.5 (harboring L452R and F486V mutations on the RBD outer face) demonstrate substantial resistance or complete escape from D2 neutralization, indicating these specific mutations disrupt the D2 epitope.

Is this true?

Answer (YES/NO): NO